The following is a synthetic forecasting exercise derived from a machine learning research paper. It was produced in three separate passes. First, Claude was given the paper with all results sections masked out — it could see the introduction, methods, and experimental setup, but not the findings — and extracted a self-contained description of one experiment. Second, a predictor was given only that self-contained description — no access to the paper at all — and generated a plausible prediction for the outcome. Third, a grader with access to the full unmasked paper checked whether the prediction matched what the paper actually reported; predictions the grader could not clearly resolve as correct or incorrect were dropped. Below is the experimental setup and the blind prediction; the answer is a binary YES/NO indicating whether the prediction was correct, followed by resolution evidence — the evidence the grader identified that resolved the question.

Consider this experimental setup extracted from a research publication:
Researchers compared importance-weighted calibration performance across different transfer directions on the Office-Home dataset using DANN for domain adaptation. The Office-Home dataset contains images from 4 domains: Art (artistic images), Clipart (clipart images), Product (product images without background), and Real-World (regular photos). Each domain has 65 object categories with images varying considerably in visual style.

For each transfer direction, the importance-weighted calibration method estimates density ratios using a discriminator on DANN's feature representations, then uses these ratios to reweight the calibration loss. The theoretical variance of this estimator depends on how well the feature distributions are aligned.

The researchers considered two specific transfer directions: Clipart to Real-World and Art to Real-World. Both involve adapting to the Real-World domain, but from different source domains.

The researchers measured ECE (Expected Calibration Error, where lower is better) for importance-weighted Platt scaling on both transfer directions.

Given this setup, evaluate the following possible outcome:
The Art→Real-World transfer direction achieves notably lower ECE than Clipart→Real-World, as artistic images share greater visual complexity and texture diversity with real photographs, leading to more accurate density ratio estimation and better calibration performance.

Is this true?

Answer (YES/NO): NO